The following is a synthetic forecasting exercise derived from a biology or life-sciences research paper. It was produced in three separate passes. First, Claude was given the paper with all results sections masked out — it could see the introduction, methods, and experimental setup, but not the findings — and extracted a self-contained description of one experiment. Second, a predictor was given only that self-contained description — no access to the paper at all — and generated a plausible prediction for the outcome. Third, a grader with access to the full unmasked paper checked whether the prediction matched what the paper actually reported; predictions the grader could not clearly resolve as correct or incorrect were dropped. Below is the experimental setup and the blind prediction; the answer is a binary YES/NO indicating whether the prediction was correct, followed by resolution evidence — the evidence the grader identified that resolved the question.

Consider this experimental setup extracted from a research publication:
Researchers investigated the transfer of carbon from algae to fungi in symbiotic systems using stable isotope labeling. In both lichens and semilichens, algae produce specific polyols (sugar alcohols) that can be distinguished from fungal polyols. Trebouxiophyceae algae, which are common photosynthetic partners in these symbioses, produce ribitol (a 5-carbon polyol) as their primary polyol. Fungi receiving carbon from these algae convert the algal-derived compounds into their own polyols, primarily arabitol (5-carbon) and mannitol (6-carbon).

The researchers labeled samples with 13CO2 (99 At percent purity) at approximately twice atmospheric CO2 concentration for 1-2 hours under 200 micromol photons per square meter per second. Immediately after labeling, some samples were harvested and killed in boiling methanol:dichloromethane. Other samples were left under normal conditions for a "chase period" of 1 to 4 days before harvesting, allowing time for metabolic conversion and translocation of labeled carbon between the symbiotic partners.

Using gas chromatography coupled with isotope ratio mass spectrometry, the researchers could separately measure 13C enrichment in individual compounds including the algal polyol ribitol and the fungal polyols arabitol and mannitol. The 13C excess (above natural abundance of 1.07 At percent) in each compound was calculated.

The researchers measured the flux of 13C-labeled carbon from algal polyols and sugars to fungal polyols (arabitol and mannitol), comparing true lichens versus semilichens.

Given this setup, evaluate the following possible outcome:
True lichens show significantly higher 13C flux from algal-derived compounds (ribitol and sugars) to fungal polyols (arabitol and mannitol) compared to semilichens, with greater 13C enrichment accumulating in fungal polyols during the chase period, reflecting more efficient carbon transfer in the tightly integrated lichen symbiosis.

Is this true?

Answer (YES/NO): YES